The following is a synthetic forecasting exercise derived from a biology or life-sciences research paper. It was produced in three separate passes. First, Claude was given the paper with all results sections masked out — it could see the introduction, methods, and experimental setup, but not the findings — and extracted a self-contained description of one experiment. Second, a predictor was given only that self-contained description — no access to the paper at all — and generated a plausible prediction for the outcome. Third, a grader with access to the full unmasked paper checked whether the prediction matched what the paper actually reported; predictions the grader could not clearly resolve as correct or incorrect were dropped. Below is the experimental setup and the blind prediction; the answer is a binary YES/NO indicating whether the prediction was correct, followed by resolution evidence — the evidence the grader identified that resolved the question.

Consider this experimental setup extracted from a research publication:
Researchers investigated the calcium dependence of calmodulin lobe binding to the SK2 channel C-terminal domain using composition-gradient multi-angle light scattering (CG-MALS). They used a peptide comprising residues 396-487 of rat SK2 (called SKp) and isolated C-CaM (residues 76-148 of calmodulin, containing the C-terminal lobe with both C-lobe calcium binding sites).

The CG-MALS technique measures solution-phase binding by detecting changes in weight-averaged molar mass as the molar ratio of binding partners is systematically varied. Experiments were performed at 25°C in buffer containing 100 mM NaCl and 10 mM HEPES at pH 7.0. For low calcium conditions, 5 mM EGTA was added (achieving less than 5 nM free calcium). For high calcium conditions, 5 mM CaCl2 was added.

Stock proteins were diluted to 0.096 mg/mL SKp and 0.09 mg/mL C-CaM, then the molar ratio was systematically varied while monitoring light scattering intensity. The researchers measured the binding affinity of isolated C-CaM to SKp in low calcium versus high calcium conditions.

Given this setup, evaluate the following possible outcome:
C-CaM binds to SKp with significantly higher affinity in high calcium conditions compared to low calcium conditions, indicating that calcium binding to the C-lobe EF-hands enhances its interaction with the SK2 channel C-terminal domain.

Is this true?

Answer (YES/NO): NO